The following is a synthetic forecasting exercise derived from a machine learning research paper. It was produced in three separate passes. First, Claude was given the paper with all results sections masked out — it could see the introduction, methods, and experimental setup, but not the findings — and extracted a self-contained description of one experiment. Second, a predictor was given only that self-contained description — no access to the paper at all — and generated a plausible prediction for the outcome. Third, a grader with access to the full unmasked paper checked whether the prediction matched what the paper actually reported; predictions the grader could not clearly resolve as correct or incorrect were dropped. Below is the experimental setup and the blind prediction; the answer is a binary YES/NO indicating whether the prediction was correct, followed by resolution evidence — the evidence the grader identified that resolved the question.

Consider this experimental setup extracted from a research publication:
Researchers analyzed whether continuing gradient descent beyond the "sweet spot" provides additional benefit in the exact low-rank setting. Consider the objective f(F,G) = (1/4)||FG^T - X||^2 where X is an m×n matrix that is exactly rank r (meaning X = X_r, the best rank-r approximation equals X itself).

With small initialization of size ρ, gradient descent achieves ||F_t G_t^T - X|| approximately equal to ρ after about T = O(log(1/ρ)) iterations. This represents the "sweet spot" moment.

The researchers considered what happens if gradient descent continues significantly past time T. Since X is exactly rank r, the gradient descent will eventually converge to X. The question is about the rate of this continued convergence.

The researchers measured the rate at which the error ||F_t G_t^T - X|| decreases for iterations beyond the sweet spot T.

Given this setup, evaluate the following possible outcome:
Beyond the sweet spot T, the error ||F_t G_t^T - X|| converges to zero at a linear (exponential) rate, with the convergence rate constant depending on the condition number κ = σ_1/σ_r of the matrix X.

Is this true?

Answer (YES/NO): NO